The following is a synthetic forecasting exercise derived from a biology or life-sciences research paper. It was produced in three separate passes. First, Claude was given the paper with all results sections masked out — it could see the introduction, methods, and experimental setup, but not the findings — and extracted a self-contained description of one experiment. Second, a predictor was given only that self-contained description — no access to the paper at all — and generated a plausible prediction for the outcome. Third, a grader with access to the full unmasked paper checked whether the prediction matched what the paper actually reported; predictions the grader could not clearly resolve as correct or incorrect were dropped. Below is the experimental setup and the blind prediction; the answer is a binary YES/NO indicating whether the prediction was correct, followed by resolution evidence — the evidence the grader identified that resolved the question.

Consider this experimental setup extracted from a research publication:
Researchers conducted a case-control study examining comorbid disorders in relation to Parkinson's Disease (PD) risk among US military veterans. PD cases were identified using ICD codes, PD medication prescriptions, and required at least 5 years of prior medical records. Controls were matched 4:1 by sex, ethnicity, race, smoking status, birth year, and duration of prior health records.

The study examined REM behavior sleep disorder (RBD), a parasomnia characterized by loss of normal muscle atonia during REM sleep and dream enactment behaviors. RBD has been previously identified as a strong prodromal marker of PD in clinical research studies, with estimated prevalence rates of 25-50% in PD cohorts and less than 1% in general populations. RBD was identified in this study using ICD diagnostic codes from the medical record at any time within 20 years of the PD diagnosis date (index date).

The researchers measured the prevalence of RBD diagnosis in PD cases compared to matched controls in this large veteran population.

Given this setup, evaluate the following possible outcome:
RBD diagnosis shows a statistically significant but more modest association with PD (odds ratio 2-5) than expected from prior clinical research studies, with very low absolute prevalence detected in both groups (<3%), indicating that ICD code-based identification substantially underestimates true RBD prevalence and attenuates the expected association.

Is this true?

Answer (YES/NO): NO